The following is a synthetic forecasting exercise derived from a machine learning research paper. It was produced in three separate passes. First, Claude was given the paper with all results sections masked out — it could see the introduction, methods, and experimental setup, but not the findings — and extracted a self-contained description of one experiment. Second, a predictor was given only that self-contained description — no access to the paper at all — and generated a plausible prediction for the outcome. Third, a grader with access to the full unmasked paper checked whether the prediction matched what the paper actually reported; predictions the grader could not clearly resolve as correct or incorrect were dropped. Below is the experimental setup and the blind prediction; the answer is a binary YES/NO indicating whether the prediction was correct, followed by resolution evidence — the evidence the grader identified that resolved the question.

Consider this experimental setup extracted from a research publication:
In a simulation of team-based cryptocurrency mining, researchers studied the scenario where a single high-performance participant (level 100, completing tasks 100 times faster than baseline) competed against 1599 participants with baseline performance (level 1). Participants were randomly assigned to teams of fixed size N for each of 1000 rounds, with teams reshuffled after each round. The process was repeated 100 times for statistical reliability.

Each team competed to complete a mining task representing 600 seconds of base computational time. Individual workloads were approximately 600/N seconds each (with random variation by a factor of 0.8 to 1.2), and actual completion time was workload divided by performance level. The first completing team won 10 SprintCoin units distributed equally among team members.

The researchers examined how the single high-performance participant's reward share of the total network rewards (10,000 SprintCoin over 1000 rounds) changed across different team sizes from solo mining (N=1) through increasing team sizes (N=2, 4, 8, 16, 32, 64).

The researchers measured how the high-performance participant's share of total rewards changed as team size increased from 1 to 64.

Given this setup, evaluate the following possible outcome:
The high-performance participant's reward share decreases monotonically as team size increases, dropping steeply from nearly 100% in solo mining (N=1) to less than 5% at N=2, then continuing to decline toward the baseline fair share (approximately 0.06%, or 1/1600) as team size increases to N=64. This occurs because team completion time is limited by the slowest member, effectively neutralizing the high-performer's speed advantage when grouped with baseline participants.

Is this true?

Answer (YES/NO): NO